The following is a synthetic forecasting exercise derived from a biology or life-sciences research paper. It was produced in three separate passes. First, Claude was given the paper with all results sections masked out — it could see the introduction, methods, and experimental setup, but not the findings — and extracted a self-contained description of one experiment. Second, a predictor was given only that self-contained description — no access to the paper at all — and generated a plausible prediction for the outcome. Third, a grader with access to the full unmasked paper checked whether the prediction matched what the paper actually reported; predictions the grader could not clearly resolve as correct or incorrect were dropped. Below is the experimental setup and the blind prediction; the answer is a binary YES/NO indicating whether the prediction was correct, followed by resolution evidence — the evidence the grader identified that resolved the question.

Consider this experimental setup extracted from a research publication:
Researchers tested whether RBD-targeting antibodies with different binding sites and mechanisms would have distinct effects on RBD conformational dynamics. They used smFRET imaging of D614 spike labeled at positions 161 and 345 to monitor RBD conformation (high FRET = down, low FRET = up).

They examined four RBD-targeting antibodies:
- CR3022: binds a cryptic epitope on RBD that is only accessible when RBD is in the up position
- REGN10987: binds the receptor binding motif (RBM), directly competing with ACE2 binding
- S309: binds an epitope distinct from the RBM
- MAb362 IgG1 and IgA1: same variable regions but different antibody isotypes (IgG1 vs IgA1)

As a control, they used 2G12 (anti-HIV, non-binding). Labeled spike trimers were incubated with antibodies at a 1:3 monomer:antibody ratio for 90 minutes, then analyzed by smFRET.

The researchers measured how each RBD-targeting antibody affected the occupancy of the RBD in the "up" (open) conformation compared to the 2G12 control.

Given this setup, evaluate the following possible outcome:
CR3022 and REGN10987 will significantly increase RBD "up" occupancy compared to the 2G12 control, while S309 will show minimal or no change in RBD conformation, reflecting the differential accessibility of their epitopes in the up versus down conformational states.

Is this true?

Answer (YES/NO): NO